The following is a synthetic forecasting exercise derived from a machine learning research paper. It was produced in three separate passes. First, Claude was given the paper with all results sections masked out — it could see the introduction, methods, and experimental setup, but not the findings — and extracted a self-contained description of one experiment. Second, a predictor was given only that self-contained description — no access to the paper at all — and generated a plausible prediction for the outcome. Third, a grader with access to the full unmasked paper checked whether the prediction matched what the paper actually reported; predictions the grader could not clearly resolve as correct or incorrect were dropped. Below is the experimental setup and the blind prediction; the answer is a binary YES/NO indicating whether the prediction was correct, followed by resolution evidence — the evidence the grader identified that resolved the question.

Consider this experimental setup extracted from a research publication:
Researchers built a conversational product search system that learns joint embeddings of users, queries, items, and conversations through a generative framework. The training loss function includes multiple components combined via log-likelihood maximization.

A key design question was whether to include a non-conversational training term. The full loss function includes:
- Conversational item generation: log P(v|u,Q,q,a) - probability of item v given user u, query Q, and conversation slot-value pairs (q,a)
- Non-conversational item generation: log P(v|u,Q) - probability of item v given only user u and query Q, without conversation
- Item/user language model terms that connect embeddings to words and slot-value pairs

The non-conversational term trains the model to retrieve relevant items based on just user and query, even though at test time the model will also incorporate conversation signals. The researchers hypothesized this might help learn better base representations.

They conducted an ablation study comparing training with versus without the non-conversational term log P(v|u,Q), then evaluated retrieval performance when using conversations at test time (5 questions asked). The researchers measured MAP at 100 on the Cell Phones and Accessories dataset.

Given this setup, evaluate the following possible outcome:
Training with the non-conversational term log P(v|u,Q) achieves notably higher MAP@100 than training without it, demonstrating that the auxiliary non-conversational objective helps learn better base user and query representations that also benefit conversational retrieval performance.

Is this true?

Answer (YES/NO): YES